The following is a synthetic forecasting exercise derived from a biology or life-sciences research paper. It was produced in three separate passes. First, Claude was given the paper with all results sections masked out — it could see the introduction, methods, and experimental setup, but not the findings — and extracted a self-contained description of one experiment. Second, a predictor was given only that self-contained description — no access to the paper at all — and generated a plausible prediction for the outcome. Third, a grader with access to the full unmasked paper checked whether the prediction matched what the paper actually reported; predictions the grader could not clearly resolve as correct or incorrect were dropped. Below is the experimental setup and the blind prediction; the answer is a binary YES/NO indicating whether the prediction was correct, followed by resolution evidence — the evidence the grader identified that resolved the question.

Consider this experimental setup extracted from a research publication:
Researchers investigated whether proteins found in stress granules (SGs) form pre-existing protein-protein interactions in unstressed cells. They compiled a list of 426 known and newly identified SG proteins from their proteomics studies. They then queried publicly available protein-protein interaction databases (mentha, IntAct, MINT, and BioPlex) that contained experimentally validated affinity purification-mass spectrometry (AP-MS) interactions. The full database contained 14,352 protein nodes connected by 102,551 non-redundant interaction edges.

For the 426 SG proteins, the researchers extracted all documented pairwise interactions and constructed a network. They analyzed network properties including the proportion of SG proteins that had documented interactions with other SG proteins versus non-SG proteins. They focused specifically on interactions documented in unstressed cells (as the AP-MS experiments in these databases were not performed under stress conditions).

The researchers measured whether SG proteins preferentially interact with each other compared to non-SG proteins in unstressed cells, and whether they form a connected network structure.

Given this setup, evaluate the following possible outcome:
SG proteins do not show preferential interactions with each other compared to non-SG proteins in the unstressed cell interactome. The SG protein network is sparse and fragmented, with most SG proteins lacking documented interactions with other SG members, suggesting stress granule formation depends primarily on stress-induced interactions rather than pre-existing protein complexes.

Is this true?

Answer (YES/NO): NO